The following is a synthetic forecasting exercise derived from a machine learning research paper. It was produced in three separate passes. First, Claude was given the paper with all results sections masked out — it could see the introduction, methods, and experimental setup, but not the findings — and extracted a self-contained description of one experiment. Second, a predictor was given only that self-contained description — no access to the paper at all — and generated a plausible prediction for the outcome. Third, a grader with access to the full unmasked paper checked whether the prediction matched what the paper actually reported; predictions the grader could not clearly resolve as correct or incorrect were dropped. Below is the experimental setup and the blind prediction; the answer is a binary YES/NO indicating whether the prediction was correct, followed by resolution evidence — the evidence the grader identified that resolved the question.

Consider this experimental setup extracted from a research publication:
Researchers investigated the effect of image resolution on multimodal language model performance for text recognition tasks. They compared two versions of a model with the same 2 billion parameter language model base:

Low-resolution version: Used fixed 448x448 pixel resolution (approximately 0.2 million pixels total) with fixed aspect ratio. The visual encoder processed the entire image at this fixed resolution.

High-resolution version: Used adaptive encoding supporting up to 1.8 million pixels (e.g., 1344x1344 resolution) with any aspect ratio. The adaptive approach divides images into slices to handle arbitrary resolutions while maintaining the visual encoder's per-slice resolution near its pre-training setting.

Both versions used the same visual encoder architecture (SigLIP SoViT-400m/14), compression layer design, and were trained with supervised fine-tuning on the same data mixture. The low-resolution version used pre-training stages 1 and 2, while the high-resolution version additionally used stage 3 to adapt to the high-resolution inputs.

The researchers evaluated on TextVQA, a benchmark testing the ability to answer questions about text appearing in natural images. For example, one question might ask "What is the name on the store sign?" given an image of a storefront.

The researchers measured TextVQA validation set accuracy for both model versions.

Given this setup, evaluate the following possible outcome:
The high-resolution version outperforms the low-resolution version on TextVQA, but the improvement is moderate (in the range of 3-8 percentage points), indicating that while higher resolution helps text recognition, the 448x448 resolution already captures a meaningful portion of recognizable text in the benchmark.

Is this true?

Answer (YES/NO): NO